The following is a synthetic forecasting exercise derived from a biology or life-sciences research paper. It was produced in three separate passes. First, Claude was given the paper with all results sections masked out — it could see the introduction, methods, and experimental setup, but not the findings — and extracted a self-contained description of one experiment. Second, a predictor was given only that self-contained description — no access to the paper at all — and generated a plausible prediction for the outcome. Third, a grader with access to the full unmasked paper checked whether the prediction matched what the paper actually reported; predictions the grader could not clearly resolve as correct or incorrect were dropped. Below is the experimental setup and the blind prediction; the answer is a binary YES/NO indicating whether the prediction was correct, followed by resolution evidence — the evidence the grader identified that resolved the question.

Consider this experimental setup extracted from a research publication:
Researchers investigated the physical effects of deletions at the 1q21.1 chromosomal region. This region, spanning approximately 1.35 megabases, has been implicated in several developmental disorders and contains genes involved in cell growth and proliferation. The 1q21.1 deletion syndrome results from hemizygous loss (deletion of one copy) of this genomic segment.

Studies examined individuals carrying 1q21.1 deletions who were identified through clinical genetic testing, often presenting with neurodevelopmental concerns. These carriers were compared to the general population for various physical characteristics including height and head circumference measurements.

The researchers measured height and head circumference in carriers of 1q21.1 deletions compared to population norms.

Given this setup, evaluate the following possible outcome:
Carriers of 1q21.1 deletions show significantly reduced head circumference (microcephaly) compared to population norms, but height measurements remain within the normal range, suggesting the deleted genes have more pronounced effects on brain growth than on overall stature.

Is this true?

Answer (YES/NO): NO